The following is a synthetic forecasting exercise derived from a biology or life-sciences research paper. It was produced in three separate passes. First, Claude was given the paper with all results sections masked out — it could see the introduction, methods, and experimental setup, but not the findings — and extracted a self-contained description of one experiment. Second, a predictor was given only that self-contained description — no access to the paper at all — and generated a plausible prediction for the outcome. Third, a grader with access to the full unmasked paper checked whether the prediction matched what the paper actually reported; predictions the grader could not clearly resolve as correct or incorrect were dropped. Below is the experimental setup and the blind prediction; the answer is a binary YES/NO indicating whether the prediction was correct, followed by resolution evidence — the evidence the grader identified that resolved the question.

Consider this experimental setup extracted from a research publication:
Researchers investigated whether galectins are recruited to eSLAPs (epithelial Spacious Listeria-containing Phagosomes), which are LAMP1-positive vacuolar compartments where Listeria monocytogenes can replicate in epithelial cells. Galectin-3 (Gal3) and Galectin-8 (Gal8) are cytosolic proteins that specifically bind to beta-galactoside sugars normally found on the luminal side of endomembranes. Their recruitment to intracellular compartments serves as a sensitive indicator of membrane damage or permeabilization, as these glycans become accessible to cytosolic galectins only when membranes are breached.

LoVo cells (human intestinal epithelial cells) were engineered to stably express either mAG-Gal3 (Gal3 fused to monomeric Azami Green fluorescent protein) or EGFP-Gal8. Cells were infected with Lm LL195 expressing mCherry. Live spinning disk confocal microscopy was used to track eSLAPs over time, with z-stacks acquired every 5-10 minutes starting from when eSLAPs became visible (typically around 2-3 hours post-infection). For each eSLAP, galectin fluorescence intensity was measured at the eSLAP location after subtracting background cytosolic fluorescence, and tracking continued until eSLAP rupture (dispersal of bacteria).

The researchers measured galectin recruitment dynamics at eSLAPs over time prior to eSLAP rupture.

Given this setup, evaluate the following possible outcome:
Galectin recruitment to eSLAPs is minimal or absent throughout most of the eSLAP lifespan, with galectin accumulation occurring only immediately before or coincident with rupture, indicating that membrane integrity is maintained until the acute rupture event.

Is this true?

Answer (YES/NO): NO